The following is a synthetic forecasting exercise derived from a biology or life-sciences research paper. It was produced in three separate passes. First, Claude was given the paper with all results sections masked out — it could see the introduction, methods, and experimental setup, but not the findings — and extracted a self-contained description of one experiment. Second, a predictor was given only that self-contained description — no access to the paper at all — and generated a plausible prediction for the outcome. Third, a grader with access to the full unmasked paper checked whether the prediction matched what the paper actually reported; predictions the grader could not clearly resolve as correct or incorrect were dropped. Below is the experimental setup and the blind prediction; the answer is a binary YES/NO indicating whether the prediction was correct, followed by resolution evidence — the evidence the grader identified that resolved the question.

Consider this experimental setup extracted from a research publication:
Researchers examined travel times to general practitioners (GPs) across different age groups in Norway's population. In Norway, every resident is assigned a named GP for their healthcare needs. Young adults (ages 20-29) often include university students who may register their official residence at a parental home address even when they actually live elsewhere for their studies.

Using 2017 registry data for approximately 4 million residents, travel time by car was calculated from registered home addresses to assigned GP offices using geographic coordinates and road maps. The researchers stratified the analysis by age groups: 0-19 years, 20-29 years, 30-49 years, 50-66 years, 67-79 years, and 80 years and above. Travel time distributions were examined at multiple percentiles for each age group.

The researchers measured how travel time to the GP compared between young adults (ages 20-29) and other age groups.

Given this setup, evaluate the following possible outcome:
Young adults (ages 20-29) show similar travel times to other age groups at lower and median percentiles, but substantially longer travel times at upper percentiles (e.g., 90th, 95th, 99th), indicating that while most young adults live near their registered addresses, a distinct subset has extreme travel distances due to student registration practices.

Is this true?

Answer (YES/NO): YES